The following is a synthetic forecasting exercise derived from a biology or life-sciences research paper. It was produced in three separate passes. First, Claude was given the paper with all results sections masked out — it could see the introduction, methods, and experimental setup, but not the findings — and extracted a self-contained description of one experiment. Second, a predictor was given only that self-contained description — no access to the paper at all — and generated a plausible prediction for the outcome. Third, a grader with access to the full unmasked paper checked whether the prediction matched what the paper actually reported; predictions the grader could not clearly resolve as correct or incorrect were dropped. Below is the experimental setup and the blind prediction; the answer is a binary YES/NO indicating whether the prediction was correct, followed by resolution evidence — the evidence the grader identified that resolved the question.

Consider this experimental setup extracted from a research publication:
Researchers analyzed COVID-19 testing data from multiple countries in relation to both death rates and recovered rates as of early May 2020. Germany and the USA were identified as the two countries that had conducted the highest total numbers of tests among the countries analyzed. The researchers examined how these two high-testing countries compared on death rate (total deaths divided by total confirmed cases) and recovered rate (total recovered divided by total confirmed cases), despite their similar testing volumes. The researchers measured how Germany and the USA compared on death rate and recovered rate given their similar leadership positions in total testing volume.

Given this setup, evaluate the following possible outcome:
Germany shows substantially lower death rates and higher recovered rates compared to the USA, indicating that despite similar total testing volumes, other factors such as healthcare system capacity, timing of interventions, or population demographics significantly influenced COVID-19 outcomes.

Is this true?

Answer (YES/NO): YES